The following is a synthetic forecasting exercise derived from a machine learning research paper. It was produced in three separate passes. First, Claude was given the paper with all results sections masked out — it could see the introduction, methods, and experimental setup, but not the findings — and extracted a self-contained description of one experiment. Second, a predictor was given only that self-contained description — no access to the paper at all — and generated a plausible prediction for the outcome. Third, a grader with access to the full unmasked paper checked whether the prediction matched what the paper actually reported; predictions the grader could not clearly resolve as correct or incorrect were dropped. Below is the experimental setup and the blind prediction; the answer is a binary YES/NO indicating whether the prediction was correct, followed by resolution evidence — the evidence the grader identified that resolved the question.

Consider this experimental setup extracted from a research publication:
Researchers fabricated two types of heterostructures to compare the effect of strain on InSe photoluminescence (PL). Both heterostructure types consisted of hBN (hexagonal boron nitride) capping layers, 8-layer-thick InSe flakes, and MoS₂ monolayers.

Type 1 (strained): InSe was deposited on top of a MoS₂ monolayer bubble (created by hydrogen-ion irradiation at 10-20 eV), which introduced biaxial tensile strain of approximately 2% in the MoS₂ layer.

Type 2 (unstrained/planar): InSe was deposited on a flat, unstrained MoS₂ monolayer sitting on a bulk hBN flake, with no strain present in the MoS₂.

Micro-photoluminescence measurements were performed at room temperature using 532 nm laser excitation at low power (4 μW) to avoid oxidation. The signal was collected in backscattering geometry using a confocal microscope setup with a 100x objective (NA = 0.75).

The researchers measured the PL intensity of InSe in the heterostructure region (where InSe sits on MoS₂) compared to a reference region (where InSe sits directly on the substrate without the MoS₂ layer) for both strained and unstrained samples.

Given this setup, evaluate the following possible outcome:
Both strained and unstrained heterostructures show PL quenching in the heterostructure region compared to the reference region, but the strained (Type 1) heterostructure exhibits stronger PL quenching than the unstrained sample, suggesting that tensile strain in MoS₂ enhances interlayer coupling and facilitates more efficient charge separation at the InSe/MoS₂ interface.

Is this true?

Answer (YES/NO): NO